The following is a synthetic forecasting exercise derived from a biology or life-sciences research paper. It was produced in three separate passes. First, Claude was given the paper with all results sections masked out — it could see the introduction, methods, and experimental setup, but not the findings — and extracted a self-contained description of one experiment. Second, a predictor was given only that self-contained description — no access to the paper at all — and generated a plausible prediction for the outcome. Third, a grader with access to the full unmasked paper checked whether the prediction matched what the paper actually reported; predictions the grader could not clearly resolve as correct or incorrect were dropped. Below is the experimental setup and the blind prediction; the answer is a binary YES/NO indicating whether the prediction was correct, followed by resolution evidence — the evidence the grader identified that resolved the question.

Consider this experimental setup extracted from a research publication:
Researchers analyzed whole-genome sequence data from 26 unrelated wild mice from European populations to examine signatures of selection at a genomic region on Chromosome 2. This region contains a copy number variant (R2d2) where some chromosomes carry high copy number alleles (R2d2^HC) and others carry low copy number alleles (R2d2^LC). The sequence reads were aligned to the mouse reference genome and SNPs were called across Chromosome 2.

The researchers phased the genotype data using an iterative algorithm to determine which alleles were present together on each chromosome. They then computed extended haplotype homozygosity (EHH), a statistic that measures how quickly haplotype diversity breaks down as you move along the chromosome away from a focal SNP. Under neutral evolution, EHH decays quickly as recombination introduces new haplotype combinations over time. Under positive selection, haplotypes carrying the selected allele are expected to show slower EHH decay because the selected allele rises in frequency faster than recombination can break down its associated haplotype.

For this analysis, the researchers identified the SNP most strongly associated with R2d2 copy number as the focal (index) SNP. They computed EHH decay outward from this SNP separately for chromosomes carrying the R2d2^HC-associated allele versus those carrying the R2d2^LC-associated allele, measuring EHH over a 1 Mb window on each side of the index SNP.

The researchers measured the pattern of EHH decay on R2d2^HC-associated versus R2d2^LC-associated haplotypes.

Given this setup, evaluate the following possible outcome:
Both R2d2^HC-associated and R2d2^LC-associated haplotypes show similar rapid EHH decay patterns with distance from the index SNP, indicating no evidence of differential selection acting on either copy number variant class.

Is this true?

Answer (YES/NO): NO